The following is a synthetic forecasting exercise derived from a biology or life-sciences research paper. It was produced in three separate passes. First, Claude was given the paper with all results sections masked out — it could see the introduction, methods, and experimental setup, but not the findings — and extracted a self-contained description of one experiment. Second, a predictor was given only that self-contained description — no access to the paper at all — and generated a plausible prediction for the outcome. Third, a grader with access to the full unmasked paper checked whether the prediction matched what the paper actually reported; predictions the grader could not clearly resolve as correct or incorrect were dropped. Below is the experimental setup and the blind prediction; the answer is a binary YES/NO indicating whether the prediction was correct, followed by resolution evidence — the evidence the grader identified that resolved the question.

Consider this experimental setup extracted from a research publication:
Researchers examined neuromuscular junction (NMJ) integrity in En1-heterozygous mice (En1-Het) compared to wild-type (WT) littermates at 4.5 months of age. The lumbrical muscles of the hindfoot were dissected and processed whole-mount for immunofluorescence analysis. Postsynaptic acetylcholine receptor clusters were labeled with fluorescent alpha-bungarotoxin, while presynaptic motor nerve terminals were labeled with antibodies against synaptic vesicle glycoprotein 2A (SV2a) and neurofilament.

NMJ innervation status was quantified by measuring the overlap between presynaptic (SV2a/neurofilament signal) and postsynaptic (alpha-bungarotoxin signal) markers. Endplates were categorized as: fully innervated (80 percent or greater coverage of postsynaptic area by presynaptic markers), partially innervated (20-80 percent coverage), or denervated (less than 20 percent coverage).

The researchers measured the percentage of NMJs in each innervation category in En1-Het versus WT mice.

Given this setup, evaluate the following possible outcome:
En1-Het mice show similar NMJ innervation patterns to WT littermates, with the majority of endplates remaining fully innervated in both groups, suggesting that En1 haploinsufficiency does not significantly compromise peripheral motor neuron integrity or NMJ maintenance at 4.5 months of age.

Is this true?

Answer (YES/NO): NO